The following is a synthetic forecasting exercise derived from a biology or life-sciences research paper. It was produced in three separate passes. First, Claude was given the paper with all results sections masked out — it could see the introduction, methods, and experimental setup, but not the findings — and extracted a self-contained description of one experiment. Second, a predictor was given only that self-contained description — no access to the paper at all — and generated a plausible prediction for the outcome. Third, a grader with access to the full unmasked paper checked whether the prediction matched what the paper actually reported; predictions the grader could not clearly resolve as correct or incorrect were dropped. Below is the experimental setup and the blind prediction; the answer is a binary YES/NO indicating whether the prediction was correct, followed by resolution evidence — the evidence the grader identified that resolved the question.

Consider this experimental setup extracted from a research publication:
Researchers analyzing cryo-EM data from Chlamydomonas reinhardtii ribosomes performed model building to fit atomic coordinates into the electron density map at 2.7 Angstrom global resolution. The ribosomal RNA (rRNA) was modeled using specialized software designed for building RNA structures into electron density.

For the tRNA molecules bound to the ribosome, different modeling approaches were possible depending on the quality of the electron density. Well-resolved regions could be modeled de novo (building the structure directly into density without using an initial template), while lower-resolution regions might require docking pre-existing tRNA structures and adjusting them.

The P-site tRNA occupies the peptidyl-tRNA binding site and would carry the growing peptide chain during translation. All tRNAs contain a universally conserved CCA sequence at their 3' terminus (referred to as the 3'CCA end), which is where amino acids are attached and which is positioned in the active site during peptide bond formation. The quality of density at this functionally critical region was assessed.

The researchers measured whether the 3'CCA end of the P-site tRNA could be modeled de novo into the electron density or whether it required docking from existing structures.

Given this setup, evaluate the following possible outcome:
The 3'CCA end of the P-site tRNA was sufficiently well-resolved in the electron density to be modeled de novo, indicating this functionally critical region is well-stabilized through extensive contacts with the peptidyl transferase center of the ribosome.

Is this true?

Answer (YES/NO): YES